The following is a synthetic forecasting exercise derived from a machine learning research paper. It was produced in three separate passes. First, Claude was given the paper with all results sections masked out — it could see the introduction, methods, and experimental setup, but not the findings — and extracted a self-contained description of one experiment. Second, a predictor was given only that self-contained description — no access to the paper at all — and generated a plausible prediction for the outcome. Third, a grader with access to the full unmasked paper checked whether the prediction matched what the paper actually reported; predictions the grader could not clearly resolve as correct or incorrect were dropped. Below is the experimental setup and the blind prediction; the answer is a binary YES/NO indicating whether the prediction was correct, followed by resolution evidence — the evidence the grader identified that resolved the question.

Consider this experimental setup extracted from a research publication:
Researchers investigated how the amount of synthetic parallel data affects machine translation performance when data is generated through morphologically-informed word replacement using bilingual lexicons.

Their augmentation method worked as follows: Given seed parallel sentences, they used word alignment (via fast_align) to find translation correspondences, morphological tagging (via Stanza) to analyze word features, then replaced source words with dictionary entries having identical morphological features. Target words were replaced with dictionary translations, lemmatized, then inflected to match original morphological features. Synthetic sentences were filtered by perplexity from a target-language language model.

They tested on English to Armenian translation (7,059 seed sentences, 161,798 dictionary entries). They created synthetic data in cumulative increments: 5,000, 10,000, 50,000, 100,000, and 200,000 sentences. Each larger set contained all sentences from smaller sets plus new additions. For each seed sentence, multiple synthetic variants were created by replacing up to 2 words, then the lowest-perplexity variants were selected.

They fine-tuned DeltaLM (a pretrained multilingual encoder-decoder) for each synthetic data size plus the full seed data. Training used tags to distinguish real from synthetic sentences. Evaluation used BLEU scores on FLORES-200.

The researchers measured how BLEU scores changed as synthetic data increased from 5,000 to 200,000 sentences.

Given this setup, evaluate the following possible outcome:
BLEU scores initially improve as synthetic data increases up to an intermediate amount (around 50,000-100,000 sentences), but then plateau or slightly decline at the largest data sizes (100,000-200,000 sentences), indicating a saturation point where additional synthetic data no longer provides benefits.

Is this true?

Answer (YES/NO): NO